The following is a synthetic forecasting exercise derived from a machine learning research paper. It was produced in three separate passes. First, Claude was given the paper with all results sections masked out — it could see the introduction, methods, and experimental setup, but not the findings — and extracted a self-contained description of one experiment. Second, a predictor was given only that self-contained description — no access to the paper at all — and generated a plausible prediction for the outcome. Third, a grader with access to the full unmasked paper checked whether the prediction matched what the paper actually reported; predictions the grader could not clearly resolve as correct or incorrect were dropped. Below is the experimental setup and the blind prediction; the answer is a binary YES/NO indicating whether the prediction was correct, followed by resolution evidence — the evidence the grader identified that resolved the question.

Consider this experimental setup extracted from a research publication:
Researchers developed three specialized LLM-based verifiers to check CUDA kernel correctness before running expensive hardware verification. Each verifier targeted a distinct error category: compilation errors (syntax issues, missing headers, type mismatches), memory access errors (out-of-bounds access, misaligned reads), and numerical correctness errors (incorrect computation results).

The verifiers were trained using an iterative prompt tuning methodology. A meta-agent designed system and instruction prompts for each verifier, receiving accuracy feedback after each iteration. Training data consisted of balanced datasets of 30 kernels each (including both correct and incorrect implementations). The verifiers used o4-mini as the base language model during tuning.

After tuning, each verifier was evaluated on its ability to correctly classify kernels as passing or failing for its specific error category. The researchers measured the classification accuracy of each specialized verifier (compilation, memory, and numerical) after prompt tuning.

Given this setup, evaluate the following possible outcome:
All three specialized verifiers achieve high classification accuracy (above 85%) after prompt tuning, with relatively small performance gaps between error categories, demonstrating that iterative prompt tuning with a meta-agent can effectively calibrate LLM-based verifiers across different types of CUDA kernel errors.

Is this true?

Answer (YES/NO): NO